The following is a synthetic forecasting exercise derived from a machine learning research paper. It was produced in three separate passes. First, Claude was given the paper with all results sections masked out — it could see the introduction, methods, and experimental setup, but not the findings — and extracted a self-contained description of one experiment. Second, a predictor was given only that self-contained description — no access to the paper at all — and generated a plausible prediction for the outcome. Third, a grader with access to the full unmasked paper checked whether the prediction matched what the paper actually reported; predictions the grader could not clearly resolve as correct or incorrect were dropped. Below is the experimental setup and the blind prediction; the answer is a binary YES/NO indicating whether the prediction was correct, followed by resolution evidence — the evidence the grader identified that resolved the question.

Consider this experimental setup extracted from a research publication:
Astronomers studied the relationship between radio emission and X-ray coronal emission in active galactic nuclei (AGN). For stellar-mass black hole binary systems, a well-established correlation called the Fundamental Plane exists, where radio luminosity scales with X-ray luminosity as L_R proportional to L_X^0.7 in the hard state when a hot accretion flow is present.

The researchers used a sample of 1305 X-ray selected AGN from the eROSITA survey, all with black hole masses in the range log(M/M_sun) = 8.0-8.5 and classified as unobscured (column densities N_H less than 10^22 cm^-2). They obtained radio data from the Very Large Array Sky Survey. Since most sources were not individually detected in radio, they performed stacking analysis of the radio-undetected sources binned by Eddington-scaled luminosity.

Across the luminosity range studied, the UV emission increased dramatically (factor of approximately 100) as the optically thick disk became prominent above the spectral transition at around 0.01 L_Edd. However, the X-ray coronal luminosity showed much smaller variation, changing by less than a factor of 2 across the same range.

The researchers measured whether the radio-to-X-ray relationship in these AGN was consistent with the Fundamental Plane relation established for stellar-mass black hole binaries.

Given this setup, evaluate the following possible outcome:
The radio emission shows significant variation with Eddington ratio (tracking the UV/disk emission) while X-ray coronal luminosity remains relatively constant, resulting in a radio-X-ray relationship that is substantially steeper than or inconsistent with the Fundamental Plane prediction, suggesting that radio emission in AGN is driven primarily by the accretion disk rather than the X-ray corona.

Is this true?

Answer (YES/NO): NO